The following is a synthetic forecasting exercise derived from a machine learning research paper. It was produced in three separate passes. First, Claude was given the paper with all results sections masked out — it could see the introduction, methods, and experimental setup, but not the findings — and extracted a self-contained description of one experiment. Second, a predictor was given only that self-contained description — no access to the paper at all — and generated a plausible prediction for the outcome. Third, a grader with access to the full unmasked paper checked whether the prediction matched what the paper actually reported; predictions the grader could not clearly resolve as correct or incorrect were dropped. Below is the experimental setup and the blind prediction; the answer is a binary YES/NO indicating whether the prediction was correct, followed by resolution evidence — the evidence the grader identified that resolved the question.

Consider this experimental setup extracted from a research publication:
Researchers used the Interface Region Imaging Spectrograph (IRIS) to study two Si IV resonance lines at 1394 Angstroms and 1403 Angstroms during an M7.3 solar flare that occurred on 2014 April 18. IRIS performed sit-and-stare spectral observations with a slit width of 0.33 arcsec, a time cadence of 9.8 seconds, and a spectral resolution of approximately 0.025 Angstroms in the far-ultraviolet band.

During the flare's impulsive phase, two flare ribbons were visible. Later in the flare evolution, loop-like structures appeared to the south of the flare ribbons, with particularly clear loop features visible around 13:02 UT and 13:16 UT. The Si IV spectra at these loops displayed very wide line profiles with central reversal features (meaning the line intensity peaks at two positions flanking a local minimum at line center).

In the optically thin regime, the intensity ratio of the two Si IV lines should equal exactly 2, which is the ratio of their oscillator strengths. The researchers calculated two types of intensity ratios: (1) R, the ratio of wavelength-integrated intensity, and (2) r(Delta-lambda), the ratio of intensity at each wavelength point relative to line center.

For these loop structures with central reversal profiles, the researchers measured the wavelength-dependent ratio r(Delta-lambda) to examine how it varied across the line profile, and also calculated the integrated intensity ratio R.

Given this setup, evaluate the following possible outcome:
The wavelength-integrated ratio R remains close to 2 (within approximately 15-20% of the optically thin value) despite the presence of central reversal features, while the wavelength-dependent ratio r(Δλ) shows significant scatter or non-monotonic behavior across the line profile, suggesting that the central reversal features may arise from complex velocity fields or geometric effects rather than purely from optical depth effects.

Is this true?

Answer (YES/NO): NO